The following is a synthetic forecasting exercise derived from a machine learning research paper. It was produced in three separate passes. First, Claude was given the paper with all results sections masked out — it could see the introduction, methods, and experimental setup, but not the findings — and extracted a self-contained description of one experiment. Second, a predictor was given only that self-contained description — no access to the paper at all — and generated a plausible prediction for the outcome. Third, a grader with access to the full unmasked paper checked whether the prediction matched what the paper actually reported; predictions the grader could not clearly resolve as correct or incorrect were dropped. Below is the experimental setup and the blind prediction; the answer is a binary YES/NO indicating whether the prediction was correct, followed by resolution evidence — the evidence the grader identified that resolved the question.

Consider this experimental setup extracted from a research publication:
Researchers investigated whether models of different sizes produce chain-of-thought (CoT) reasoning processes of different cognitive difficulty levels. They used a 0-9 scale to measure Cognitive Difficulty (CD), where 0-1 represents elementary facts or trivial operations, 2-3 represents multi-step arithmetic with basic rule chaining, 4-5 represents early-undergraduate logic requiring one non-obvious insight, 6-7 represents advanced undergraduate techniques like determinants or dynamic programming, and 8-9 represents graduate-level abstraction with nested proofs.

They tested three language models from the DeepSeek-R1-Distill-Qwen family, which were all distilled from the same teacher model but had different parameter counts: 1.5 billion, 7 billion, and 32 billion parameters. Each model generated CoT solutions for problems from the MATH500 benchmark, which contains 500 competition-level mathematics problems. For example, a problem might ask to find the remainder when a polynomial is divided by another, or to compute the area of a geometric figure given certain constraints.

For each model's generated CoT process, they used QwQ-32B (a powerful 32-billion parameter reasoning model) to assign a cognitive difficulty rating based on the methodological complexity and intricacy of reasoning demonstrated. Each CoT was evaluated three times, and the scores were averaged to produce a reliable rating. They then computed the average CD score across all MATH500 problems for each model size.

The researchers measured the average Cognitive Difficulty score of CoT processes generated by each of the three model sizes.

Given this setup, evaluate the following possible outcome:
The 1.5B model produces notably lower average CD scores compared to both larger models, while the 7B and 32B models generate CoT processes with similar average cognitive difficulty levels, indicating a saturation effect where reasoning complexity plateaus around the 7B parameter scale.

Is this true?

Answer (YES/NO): NO